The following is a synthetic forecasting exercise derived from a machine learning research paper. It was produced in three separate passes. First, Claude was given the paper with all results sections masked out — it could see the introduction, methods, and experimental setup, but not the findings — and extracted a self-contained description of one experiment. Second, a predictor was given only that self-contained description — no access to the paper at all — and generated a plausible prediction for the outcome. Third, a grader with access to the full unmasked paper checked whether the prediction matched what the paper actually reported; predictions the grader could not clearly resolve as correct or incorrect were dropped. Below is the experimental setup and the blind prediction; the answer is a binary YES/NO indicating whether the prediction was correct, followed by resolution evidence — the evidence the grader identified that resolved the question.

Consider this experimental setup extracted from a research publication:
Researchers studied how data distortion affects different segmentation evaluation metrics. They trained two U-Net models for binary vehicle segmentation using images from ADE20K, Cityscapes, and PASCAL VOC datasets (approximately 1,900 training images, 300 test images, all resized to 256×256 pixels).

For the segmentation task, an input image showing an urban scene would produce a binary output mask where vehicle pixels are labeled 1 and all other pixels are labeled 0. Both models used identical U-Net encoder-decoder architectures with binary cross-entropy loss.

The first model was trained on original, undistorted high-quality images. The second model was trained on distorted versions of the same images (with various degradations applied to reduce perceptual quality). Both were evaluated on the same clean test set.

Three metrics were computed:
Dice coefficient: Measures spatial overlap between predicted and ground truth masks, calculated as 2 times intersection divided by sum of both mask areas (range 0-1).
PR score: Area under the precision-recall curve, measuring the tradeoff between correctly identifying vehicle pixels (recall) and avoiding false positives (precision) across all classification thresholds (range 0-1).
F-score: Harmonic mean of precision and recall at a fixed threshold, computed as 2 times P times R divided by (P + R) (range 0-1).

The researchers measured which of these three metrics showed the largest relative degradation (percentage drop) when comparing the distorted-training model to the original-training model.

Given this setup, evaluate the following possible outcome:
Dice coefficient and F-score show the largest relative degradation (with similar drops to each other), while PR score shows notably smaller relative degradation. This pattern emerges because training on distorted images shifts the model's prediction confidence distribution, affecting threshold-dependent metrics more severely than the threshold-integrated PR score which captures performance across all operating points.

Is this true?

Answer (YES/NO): NO